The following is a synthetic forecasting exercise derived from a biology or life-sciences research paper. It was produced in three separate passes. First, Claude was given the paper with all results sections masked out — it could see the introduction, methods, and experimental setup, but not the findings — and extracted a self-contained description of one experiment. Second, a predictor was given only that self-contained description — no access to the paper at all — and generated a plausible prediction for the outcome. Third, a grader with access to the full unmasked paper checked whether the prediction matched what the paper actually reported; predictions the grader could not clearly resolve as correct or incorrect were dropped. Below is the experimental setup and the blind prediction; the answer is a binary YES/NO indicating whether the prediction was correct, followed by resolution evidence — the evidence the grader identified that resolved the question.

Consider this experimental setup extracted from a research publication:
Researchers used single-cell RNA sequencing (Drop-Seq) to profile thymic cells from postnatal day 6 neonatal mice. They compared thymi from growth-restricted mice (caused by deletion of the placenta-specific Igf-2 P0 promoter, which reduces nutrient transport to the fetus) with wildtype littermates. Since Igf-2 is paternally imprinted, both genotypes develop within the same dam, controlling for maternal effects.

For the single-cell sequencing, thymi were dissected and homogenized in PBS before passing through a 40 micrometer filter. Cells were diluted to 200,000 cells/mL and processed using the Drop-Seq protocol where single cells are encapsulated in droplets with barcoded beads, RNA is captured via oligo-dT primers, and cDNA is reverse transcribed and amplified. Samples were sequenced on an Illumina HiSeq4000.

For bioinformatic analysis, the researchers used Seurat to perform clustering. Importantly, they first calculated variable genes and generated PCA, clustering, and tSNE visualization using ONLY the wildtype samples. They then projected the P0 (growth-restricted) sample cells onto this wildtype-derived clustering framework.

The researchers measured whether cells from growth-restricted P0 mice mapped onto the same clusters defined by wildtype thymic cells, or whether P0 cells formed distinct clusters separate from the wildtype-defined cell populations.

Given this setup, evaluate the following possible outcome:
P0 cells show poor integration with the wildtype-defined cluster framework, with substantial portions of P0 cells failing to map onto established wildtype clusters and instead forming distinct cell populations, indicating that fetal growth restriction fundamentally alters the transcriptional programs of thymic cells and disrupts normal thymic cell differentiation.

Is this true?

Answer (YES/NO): NO